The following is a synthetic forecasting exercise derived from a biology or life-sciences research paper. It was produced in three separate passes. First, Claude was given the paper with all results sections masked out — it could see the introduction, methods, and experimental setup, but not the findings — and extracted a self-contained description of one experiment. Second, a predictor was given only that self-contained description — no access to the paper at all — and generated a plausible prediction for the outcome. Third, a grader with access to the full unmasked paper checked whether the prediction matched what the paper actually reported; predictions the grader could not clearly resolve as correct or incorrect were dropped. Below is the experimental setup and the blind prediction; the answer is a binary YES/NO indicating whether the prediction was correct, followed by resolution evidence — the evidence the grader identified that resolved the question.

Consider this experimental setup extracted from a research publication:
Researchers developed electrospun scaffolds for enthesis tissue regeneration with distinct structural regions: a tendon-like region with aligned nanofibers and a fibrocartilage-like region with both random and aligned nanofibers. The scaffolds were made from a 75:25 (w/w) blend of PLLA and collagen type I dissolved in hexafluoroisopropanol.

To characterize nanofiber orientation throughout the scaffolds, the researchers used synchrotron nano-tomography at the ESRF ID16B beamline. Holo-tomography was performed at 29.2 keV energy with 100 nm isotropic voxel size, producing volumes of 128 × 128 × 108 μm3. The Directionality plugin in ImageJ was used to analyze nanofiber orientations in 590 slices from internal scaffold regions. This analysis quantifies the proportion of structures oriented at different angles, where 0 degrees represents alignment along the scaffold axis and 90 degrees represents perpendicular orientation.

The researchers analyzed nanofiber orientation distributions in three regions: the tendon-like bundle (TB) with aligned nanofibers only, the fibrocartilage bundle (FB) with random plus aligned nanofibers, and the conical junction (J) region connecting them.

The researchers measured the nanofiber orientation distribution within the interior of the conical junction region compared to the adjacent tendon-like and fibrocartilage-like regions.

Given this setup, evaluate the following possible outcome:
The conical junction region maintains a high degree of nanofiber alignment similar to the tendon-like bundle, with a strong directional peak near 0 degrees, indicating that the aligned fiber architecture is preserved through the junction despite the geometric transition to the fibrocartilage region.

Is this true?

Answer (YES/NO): NO